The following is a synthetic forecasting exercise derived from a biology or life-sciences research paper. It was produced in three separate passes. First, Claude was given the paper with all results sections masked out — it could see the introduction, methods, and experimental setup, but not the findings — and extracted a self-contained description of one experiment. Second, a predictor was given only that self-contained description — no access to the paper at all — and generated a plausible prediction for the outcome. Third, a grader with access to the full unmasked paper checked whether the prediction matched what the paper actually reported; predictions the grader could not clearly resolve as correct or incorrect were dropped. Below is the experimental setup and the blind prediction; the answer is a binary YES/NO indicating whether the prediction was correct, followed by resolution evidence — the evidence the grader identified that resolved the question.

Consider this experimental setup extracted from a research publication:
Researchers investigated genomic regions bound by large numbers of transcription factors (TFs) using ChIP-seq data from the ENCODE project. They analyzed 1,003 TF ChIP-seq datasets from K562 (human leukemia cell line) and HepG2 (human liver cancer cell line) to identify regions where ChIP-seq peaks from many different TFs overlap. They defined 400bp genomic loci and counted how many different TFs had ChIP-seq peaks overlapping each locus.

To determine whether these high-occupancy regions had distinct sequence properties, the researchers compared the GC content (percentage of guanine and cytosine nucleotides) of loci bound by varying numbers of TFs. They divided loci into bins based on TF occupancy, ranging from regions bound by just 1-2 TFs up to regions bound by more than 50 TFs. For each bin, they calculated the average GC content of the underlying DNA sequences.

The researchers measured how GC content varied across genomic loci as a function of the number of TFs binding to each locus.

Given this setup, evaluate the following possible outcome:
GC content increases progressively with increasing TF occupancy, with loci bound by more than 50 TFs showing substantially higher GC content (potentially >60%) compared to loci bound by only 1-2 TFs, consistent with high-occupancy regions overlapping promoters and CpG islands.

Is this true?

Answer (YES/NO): YES